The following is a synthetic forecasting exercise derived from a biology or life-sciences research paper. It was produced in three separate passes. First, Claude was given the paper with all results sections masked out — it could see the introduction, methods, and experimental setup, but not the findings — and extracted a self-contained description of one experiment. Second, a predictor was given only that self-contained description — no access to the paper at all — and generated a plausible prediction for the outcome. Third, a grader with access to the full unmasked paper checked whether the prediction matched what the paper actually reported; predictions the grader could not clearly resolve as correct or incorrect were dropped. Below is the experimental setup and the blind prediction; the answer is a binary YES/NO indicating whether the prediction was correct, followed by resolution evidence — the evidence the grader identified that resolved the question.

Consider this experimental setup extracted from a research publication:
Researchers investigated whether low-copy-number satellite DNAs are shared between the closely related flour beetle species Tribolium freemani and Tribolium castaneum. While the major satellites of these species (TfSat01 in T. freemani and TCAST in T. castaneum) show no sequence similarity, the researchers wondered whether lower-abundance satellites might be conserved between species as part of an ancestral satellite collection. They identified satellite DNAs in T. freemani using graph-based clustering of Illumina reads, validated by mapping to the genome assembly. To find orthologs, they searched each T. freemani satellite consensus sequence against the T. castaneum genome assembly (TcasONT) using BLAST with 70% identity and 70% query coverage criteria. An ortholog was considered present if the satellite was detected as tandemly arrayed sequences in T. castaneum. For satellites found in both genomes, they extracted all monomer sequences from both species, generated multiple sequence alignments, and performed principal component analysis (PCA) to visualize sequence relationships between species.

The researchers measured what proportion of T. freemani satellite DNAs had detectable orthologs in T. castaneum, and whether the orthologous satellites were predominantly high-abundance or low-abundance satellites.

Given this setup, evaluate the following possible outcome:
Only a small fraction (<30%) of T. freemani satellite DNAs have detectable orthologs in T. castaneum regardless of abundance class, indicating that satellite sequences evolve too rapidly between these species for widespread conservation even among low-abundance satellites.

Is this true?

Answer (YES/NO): NO